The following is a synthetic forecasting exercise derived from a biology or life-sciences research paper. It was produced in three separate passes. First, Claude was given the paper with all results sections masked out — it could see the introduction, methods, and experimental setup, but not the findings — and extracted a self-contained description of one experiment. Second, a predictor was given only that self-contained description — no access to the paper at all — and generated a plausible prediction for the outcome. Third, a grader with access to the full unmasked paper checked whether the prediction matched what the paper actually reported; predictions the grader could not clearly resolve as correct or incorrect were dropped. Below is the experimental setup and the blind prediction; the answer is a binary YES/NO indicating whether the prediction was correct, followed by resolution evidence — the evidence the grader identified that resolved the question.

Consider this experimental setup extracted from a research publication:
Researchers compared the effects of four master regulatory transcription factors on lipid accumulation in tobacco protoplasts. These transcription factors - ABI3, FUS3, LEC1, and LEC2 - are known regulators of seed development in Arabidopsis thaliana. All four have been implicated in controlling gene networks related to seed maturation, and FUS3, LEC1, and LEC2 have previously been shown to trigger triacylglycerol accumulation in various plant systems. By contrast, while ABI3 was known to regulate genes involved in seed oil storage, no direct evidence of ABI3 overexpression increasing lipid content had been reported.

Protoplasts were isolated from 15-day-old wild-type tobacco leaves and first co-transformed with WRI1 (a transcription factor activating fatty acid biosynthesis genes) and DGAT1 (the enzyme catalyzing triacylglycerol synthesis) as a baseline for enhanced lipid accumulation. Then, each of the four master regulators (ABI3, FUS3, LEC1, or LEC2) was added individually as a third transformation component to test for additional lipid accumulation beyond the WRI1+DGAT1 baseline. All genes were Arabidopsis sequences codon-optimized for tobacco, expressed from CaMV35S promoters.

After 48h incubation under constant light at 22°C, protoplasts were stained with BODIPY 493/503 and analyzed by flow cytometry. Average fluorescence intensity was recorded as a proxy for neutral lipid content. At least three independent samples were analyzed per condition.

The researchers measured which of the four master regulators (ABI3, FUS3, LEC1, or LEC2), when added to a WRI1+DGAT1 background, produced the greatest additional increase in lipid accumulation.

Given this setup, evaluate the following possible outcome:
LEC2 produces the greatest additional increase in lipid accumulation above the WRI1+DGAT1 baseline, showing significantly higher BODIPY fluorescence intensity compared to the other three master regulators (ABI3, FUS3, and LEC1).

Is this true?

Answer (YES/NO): NO